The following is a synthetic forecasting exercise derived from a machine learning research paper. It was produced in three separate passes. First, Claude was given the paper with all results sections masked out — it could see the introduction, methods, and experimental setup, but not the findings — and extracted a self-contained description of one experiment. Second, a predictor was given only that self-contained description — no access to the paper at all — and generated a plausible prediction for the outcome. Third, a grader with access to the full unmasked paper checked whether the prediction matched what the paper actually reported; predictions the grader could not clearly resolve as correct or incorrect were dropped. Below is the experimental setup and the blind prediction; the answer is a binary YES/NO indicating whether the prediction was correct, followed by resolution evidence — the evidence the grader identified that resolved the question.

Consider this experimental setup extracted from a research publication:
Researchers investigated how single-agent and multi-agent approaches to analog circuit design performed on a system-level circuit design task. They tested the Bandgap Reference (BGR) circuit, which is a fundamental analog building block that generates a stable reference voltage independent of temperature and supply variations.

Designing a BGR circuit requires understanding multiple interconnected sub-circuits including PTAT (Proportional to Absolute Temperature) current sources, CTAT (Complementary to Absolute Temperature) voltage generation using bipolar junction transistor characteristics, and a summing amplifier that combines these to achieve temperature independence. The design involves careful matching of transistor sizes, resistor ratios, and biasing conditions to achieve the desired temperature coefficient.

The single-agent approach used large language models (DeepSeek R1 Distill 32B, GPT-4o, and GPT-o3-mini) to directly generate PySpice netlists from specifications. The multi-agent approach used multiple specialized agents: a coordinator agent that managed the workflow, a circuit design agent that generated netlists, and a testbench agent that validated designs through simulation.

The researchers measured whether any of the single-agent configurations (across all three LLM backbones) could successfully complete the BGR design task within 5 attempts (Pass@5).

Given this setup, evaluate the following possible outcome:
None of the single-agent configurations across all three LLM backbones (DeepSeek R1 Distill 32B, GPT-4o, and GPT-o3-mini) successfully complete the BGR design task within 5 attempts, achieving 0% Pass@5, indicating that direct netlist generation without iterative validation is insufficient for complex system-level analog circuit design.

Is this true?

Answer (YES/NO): YES